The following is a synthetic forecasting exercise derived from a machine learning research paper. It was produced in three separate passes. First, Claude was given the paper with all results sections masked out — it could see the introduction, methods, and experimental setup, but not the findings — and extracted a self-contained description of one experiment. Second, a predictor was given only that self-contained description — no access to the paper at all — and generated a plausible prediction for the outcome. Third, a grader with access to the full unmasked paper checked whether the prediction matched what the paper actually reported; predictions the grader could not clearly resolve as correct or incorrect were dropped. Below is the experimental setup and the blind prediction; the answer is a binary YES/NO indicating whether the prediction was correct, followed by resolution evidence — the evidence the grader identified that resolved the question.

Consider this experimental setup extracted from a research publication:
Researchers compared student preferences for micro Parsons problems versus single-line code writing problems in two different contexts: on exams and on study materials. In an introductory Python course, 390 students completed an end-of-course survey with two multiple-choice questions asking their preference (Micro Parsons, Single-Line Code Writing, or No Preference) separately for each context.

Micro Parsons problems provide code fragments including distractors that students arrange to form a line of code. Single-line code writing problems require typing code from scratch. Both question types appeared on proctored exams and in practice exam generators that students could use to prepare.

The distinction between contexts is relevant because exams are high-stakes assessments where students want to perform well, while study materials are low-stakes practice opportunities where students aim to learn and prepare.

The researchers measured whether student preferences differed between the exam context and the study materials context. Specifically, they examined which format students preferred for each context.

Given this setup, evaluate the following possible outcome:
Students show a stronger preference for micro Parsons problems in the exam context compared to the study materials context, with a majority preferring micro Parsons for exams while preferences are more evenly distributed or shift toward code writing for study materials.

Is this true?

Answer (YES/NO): NO